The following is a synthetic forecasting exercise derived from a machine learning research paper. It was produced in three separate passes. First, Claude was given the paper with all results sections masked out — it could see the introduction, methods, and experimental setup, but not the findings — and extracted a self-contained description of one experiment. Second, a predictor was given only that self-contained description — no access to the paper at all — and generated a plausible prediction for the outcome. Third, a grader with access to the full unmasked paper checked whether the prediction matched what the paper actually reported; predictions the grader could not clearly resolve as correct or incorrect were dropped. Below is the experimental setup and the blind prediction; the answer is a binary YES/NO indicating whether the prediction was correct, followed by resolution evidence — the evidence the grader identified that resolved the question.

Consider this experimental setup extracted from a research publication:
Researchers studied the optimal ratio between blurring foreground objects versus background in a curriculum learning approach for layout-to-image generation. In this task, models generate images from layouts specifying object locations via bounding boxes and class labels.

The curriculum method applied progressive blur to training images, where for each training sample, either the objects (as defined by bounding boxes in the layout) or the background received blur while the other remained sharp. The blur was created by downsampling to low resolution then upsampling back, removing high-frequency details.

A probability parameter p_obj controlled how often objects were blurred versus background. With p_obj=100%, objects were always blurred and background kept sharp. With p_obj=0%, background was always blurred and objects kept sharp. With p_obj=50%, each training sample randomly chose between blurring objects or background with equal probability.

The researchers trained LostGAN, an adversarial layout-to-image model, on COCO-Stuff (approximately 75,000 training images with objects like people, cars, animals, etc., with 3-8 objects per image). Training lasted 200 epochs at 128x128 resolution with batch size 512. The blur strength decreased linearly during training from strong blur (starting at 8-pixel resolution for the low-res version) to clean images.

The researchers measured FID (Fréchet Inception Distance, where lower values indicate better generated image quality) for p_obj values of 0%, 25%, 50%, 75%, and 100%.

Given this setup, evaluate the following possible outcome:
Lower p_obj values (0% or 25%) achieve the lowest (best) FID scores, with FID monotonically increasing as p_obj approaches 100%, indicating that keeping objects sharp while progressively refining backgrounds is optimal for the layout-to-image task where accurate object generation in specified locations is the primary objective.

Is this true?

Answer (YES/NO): NO